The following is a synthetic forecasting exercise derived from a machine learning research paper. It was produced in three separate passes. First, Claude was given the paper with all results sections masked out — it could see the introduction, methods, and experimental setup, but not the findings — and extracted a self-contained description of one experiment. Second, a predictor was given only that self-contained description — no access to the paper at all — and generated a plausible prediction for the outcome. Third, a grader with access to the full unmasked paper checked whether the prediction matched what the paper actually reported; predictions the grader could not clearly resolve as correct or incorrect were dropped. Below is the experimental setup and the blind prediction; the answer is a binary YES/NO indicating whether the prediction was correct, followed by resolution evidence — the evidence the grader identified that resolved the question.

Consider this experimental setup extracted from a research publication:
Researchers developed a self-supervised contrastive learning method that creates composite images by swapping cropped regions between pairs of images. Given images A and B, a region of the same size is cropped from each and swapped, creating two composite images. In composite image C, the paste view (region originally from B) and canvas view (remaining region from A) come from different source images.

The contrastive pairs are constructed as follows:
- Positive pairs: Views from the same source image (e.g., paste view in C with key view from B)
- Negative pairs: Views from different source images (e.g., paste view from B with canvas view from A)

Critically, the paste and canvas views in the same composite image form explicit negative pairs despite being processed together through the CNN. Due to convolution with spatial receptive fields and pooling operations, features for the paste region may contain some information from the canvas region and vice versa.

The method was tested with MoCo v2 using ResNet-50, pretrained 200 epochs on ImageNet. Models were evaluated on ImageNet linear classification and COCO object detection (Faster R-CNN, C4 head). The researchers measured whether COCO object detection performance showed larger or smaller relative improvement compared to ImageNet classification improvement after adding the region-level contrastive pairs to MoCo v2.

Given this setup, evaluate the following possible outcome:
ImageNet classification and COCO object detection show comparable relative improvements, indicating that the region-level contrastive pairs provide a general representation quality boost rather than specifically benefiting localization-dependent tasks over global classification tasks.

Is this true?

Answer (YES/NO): YES